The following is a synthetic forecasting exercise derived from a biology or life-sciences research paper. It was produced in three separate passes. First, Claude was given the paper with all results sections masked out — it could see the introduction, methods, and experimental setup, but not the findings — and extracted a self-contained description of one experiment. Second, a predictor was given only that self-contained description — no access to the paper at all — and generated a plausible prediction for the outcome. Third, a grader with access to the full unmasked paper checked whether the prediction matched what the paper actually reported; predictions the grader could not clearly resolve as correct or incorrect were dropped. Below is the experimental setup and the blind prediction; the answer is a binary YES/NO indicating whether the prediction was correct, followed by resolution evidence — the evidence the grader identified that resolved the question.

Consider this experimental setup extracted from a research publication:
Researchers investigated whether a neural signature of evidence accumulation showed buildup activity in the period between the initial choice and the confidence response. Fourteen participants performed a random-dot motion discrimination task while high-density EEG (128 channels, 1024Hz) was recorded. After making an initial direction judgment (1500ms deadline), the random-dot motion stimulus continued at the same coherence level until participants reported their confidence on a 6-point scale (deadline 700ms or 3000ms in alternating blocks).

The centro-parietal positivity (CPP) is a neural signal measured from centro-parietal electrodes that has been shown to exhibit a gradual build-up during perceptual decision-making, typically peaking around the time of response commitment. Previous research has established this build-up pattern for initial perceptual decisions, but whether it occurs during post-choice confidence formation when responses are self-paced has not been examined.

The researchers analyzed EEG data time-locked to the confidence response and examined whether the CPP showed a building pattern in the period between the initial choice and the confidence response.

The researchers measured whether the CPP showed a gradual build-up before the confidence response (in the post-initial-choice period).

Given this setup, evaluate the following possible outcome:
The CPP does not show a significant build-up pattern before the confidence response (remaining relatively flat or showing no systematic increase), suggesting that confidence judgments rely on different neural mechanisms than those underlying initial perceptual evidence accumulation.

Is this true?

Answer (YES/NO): NO